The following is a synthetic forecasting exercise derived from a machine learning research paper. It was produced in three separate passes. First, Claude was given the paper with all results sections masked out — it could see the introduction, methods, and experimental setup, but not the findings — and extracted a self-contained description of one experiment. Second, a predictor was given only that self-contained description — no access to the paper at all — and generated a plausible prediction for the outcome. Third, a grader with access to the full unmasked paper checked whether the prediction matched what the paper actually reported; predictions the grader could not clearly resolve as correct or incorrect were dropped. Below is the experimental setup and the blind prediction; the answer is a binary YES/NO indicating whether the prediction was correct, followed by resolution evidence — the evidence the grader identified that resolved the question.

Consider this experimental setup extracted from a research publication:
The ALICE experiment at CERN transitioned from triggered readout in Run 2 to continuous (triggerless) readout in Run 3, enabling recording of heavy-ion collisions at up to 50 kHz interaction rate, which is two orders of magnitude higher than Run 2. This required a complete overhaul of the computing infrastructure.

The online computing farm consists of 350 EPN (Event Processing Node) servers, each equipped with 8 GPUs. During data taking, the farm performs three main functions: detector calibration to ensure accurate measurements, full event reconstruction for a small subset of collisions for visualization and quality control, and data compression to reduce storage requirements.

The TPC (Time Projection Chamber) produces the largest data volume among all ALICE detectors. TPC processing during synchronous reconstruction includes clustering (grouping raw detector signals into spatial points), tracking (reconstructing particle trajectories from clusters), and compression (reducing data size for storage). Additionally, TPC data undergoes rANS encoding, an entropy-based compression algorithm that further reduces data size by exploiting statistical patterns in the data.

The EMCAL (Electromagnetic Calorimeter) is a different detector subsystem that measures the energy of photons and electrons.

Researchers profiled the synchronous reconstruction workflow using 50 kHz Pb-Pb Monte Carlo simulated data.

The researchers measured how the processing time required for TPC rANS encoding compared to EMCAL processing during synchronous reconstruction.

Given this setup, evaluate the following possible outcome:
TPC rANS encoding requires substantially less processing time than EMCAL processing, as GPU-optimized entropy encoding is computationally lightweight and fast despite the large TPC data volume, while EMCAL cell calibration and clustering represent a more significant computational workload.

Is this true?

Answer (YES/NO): YES